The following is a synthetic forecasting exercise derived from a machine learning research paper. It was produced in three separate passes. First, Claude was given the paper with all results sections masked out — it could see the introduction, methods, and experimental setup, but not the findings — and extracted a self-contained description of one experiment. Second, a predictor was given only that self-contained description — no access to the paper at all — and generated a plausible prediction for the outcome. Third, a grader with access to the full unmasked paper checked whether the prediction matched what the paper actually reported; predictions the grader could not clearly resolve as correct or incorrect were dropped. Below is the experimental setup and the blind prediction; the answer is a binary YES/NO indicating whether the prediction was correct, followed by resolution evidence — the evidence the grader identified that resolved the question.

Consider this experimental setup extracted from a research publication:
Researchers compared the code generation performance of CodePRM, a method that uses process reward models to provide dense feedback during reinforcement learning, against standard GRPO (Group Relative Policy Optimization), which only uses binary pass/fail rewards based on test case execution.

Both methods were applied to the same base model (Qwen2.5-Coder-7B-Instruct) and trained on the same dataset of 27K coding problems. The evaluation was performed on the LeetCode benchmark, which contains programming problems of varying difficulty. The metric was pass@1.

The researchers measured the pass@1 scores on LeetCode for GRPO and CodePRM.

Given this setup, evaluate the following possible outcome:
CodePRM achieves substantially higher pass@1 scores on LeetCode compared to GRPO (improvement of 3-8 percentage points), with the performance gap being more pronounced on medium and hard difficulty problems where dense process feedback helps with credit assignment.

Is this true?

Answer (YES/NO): NO